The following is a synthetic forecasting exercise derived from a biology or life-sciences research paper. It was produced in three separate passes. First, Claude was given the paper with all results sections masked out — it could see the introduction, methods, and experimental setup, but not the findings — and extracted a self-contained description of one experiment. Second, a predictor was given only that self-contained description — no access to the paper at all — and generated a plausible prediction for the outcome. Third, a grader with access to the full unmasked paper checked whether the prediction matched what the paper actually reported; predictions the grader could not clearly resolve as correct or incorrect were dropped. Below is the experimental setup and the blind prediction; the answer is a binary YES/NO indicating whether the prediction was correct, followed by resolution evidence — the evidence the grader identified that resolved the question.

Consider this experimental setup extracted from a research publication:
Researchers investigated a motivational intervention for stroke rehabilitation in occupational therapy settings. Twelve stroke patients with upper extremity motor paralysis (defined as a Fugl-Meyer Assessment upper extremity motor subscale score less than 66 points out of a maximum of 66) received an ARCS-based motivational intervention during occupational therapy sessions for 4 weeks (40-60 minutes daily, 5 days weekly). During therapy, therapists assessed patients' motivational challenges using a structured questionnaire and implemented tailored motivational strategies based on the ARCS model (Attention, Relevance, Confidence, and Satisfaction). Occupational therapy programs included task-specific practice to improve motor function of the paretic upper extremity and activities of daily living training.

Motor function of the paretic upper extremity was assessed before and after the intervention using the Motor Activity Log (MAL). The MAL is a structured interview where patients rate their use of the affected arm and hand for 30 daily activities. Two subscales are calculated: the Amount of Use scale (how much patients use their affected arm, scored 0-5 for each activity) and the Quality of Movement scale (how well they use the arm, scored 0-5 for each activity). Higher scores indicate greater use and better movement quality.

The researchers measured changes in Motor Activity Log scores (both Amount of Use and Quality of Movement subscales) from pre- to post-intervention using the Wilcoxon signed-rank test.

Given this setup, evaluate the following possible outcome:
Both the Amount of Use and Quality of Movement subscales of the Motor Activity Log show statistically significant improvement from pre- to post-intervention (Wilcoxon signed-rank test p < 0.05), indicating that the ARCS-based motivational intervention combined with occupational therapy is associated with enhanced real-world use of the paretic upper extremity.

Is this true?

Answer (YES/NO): YES